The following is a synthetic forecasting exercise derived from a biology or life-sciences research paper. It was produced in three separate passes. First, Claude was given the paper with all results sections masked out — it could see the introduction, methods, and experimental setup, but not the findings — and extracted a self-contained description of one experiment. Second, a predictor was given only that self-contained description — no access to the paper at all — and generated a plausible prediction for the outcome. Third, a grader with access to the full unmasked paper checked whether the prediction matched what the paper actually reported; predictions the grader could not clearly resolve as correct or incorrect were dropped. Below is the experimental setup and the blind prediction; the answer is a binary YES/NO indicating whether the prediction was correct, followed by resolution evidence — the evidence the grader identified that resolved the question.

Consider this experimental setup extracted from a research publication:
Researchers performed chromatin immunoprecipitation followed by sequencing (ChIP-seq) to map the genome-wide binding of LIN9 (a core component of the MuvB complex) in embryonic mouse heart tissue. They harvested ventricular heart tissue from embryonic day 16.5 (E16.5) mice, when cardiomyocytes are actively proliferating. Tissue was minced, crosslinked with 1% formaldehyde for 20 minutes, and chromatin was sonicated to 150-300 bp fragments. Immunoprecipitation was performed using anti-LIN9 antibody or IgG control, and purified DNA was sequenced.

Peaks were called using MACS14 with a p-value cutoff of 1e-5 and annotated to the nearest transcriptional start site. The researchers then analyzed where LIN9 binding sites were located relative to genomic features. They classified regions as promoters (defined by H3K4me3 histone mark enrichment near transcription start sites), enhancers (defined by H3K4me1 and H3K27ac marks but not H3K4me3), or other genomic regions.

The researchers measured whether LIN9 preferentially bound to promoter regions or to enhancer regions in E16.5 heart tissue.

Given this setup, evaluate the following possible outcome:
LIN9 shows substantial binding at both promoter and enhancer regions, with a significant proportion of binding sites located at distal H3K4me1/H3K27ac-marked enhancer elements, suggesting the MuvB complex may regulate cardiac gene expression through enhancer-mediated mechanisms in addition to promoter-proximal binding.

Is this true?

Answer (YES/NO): NO